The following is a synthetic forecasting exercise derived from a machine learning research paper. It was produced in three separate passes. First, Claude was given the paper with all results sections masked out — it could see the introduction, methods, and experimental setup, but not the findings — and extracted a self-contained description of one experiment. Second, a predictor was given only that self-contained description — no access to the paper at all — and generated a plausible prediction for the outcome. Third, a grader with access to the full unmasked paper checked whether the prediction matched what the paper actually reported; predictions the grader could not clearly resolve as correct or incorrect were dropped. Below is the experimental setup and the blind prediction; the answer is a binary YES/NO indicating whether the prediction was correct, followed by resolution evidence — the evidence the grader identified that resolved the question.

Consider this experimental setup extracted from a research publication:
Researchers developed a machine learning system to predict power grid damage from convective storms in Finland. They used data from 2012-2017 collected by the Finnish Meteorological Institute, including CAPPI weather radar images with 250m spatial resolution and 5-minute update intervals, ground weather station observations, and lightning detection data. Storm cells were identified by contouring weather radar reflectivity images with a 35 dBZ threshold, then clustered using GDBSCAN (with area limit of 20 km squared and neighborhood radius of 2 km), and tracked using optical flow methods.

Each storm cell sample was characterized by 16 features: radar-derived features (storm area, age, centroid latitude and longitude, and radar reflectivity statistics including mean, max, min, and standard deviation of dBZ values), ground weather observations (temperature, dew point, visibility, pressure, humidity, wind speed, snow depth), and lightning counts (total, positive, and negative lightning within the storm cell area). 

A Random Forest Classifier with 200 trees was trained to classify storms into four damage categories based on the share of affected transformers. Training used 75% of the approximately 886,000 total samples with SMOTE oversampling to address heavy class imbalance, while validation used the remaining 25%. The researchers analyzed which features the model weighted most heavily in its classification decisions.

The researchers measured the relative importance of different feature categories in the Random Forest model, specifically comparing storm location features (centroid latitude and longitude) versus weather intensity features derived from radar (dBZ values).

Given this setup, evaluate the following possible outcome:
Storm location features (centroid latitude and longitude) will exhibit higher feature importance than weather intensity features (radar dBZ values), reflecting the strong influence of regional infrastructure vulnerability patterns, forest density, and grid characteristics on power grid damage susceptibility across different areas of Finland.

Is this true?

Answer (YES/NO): YES